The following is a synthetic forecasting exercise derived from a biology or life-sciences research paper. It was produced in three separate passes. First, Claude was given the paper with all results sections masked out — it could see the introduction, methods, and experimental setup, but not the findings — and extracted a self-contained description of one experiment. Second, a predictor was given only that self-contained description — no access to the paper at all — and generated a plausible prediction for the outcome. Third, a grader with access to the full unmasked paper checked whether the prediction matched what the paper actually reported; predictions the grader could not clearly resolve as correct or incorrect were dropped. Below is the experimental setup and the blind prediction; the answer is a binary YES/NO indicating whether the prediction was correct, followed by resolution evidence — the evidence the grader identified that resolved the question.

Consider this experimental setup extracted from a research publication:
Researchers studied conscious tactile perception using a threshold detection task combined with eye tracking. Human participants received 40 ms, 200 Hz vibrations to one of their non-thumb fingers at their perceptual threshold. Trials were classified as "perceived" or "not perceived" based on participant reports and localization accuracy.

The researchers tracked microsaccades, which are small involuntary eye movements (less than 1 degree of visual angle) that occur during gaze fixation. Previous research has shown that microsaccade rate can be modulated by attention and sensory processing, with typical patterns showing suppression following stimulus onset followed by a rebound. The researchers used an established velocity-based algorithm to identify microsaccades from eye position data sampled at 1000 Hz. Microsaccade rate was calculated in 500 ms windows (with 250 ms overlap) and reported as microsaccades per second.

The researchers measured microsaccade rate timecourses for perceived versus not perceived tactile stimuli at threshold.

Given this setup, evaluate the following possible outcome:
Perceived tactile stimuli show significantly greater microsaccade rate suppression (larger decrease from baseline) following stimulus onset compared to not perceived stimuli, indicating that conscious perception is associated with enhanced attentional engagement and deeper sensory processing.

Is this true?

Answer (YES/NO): YES